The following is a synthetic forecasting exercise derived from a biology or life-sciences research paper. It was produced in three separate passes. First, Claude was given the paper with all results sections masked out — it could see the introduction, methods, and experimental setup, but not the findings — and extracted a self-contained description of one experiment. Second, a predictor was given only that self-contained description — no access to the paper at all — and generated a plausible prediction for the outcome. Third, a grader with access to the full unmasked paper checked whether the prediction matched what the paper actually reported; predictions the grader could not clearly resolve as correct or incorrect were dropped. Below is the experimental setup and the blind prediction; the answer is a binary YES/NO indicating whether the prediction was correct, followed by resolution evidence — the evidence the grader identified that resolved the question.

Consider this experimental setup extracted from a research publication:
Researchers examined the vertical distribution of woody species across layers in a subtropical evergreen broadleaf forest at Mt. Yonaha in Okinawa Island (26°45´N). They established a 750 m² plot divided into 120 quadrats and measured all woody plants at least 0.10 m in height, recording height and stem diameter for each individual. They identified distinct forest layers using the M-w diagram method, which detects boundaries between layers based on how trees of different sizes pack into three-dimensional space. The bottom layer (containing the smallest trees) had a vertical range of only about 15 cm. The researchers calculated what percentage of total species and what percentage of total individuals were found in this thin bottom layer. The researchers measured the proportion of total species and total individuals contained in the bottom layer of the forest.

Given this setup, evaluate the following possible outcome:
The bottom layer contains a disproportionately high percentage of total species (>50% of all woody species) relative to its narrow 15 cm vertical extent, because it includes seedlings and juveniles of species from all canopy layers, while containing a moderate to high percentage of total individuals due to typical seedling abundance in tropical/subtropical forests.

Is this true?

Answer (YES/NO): YES